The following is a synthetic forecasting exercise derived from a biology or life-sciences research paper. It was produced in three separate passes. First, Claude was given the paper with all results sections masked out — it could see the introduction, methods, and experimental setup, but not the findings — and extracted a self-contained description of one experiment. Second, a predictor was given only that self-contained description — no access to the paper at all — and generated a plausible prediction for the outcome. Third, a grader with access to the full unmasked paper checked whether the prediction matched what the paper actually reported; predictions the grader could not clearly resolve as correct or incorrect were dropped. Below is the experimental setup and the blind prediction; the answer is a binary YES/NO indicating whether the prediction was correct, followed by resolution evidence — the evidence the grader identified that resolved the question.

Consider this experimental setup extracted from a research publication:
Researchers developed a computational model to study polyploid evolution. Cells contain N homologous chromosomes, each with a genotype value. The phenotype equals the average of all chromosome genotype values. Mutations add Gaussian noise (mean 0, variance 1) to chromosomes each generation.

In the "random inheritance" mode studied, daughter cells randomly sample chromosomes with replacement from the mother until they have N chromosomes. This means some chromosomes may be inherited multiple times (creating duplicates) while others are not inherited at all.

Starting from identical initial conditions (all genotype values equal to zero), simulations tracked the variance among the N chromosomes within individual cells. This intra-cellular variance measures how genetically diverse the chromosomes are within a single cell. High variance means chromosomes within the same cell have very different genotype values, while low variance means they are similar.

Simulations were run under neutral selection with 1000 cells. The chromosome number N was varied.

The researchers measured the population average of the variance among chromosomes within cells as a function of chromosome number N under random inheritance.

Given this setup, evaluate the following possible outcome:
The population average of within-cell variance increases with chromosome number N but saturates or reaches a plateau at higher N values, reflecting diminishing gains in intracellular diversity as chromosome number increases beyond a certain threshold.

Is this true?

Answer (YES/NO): NO